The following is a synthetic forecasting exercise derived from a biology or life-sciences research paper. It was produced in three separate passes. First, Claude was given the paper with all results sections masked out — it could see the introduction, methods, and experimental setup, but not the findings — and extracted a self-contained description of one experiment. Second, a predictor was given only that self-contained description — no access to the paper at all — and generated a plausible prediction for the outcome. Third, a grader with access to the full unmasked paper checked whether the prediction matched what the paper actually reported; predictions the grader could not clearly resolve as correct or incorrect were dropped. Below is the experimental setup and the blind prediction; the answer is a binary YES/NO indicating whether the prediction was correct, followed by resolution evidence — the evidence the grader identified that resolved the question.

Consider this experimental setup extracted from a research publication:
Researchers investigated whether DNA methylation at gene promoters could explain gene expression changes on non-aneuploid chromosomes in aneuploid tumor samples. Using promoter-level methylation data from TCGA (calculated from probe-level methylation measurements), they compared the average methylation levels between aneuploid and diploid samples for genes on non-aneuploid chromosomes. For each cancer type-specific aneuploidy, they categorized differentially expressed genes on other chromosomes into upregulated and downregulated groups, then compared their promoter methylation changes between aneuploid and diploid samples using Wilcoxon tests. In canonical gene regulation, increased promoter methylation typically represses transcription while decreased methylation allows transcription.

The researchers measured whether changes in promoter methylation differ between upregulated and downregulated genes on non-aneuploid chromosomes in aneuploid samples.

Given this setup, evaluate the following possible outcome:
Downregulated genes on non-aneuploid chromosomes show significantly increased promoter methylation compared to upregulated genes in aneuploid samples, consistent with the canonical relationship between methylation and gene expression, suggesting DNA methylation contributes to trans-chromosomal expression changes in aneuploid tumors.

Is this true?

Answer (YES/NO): NO